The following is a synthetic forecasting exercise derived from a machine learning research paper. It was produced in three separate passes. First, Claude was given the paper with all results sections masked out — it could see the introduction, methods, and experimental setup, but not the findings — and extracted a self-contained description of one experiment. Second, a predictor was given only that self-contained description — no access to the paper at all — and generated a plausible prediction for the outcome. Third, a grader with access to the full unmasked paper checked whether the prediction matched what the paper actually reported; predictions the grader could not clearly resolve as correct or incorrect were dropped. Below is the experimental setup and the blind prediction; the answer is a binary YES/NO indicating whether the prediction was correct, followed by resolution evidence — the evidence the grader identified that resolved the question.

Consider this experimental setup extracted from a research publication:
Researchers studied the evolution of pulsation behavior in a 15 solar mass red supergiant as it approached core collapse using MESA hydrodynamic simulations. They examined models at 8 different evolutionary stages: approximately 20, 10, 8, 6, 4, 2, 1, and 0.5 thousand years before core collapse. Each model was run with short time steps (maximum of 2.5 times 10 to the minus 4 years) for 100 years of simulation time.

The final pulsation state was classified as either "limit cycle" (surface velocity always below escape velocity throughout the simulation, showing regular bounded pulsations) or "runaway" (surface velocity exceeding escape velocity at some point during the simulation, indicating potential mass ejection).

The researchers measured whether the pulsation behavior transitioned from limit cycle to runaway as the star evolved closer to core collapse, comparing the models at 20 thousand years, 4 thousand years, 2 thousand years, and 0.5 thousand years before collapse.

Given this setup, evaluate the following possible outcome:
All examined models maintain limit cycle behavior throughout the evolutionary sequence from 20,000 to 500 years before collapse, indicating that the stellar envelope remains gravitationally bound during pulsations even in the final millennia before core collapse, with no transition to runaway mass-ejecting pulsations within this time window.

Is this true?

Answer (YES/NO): NO